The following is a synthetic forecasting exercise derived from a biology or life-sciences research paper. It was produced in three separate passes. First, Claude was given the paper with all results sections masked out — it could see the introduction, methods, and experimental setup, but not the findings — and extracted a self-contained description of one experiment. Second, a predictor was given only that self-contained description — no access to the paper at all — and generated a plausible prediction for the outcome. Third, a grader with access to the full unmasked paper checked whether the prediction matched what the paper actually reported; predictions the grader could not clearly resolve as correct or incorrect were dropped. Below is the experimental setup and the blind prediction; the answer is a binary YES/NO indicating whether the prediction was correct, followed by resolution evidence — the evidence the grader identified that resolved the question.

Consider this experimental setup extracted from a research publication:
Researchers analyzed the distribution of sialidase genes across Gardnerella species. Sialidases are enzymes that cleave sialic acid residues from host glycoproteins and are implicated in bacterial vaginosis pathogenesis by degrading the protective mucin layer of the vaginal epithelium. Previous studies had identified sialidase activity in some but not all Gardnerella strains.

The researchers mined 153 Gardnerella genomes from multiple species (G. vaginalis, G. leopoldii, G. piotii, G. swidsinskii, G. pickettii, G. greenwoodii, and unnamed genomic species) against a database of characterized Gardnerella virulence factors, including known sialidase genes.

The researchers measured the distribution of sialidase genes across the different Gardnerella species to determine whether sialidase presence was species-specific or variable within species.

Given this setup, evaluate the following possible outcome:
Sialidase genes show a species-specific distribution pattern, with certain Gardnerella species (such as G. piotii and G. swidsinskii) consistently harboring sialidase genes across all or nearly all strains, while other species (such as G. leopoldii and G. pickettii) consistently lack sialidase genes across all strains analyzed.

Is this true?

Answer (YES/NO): NO